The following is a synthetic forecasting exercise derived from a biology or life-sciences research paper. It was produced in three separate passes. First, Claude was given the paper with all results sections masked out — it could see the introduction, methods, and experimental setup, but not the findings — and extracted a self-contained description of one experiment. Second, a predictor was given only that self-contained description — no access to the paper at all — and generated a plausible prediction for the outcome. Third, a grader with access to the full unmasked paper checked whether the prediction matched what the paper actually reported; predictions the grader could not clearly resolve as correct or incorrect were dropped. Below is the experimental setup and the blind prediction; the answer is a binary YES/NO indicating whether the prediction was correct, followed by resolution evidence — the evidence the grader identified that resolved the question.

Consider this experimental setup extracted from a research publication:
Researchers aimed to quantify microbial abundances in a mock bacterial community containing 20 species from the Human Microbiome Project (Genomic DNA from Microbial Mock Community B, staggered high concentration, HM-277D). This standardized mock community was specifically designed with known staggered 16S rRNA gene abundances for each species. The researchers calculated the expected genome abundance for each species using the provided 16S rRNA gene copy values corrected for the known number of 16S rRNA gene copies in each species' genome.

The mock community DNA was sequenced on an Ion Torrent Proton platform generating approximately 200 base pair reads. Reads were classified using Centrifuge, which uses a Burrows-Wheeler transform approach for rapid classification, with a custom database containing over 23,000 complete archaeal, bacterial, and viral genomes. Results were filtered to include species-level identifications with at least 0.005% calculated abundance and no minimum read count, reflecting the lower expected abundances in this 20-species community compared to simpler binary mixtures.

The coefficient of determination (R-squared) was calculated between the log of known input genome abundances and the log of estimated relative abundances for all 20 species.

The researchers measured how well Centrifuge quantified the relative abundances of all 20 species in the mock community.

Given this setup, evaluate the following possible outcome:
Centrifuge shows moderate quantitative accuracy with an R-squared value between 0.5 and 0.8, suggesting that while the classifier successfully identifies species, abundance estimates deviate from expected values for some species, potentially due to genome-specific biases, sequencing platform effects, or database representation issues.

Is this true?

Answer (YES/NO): NO